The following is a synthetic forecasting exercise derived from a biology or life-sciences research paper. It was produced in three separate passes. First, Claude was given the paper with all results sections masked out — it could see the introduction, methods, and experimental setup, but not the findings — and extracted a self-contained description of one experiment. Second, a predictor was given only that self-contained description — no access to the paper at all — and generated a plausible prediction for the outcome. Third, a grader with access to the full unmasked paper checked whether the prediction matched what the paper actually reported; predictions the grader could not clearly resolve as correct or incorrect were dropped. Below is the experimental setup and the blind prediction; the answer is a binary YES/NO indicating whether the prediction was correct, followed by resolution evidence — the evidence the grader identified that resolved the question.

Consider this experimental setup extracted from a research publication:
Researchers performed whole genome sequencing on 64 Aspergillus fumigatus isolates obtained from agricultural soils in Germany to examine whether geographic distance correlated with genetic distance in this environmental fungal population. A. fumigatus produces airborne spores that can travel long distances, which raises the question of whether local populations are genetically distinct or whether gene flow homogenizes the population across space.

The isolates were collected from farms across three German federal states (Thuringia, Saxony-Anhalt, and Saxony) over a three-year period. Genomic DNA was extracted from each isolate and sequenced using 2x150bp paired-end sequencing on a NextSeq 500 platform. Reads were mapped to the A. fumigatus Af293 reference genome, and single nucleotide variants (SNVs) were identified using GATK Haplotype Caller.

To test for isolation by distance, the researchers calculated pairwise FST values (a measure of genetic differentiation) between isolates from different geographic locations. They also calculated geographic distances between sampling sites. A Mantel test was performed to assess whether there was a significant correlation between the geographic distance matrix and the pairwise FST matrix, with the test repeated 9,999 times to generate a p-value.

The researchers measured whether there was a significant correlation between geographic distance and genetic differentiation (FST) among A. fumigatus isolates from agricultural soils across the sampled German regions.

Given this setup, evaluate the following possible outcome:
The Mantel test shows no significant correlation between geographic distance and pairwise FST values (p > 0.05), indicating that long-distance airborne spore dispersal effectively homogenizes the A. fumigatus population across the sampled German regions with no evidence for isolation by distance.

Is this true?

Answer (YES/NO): YES